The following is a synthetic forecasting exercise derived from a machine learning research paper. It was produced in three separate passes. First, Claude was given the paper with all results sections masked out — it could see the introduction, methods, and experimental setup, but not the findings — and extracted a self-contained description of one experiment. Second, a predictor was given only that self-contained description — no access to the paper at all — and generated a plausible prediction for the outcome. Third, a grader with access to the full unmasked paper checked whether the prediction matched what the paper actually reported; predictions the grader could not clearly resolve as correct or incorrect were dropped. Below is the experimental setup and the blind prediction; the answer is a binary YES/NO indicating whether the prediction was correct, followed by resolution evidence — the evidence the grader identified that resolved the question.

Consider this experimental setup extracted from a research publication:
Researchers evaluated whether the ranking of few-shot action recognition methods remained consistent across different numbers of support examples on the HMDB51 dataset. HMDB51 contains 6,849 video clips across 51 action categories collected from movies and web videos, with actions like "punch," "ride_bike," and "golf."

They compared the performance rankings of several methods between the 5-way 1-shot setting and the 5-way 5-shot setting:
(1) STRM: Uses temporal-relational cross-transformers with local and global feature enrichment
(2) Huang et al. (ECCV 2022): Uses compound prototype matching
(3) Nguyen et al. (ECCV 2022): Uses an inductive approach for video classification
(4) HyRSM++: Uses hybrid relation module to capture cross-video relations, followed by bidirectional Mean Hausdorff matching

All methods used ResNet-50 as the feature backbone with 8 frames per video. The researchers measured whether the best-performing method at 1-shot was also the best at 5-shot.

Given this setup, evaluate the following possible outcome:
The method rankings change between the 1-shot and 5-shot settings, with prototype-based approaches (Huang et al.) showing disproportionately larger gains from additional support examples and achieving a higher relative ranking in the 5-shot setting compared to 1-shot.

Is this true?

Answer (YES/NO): NO